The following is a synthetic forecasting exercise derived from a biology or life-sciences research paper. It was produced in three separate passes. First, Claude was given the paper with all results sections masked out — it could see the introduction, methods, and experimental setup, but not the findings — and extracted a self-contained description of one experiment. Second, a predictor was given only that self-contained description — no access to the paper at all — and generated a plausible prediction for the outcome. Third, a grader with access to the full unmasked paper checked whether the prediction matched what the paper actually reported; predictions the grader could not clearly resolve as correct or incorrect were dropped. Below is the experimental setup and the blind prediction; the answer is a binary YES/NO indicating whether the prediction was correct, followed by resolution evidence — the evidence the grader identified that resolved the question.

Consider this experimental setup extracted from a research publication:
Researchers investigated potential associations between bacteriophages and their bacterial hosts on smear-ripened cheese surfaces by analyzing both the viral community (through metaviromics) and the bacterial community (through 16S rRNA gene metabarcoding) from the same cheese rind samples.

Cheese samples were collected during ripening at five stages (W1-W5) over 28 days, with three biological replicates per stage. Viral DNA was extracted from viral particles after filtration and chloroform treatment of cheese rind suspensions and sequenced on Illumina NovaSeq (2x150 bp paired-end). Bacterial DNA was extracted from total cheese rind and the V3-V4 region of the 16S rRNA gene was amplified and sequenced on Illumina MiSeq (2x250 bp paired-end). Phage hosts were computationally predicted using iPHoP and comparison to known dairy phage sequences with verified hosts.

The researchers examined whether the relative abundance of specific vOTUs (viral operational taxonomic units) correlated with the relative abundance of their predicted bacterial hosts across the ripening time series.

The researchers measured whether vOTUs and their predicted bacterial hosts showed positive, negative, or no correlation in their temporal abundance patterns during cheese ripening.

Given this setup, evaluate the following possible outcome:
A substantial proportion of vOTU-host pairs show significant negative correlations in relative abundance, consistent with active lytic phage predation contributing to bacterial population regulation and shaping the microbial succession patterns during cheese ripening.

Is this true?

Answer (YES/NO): NO